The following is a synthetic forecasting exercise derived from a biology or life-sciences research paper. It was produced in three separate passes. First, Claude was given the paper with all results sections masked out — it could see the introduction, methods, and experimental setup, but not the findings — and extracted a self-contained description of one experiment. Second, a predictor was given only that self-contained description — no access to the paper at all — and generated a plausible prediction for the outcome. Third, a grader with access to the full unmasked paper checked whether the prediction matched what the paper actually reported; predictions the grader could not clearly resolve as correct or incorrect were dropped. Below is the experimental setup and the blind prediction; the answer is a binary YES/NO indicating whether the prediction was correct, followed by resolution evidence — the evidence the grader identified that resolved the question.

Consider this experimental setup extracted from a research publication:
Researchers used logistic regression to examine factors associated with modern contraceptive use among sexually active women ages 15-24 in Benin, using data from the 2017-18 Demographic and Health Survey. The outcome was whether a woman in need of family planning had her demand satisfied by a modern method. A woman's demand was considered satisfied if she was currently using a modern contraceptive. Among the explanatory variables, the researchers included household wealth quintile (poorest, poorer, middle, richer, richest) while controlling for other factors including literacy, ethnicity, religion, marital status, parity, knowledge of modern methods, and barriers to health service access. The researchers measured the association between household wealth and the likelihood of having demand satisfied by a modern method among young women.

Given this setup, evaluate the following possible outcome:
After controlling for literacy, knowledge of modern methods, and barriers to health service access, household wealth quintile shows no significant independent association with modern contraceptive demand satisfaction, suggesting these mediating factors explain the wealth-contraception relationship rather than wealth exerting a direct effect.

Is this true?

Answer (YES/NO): NO